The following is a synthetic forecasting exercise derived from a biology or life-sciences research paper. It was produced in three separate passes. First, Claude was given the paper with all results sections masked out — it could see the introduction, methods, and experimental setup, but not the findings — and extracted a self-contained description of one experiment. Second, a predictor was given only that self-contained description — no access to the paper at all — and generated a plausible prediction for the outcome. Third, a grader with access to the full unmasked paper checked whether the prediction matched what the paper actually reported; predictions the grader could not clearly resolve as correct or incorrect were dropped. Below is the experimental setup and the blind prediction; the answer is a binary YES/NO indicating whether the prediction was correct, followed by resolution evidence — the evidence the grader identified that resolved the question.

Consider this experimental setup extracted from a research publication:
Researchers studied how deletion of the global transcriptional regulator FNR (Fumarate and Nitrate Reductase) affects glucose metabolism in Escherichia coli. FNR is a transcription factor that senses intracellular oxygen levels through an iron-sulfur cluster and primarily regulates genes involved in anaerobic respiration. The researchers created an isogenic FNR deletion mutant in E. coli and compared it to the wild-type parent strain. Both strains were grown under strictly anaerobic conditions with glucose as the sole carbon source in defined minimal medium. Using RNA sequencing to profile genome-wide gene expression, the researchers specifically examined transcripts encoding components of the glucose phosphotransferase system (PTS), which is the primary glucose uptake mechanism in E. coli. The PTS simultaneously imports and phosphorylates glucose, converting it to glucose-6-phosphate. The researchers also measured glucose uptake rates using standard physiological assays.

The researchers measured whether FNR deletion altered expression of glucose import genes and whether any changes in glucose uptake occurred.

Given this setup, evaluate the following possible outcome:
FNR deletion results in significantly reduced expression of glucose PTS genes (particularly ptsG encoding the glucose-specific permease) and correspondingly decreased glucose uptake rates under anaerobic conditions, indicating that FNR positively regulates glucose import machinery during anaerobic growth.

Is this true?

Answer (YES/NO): NO